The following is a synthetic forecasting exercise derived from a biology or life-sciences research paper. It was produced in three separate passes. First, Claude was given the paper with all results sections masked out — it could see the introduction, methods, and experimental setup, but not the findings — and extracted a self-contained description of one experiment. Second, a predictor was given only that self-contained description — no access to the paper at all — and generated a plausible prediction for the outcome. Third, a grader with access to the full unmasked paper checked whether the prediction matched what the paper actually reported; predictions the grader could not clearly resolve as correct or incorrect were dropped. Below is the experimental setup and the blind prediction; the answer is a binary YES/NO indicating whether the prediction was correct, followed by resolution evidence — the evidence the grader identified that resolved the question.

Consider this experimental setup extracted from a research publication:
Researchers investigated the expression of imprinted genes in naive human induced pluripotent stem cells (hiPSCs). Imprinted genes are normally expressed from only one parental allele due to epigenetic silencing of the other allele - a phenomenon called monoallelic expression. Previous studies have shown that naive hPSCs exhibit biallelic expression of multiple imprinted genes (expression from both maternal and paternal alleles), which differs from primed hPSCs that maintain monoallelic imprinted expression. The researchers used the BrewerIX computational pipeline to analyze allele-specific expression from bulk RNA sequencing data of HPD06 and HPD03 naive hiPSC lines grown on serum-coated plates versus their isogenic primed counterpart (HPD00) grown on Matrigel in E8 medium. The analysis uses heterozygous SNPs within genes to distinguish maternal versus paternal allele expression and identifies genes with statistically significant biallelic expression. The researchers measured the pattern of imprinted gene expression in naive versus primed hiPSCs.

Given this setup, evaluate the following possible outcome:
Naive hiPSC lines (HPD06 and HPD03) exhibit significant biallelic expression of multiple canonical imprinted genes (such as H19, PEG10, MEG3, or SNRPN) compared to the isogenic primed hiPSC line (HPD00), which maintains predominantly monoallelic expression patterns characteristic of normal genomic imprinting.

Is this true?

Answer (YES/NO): YES